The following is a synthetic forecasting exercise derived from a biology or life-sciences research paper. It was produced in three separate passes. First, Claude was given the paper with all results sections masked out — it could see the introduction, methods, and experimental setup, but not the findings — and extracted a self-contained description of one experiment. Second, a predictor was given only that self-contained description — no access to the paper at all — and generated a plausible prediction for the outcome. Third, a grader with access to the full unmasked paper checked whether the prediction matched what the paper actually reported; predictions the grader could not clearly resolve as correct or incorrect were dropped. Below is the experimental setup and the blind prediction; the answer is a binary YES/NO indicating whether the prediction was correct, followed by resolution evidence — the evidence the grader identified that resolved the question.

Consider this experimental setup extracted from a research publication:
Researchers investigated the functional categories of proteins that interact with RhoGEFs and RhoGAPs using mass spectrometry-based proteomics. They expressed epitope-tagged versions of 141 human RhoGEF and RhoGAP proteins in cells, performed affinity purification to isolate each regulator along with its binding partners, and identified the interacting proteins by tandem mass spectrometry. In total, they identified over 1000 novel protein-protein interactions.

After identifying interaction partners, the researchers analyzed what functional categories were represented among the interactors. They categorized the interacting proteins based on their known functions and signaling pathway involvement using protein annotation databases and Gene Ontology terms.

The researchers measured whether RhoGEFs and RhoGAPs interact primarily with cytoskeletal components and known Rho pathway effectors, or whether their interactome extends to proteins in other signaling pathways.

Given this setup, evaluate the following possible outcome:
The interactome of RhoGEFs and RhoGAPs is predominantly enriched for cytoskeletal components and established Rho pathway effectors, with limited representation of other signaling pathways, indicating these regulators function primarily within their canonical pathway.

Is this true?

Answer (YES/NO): NO